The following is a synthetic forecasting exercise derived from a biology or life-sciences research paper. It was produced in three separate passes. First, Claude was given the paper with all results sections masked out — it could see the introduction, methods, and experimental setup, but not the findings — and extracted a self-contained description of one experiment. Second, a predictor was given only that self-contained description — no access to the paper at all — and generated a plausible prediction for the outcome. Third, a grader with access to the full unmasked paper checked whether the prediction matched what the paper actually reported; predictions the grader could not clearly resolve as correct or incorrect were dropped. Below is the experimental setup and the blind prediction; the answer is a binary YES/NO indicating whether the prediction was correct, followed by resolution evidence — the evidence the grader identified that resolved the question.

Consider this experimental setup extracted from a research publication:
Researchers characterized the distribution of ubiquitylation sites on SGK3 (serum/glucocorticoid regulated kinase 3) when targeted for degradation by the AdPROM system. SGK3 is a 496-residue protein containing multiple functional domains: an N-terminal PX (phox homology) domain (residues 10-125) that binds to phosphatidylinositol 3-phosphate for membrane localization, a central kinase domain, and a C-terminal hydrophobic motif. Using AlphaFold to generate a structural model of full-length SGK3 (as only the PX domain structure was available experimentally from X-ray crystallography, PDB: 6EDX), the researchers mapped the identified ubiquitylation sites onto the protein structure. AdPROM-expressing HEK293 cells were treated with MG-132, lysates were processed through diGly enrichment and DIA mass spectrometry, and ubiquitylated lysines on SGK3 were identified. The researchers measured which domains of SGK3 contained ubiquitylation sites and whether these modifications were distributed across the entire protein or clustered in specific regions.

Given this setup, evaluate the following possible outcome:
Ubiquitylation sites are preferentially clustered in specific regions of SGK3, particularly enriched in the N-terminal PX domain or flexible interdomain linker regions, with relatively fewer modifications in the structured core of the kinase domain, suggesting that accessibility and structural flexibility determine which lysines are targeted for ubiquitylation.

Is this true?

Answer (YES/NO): NO